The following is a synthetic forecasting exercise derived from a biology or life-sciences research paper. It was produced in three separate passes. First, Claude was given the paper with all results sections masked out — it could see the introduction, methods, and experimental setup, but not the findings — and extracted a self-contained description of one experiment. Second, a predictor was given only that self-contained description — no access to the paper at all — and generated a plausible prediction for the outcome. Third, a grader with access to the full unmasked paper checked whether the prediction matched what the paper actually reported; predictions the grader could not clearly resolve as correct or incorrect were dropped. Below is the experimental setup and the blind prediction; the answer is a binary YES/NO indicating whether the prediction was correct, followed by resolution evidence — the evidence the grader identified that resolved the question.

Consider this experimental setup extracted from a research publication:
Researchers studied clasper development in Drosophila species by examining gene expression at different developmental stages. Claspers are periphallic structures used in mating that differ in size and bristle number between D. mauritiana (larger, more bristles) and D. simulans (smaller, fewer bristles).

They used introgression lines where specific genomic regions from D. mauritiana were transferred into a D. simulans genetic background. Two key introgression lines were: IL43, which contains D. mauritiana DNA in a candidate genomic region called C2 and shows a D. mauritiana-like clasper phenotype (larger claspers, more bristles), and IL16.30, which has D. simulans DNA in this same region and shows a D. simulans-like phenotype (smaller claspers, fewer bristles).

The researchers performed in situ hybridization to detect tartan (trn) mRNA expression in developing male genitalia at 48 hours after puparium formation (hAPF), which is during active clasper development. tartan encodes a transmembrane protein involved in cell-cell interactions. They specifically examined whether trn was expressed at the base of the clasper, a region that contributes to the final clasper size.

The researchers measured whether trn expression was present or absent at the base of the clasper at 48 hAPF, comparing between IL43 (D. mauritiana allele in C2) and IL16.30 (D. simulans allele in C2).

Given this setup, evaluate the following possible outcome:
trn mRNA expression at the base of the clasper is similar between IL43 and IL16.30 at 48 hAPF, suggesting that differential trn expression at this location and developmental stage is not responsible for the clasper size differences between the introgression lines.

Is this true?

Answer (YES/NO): NO